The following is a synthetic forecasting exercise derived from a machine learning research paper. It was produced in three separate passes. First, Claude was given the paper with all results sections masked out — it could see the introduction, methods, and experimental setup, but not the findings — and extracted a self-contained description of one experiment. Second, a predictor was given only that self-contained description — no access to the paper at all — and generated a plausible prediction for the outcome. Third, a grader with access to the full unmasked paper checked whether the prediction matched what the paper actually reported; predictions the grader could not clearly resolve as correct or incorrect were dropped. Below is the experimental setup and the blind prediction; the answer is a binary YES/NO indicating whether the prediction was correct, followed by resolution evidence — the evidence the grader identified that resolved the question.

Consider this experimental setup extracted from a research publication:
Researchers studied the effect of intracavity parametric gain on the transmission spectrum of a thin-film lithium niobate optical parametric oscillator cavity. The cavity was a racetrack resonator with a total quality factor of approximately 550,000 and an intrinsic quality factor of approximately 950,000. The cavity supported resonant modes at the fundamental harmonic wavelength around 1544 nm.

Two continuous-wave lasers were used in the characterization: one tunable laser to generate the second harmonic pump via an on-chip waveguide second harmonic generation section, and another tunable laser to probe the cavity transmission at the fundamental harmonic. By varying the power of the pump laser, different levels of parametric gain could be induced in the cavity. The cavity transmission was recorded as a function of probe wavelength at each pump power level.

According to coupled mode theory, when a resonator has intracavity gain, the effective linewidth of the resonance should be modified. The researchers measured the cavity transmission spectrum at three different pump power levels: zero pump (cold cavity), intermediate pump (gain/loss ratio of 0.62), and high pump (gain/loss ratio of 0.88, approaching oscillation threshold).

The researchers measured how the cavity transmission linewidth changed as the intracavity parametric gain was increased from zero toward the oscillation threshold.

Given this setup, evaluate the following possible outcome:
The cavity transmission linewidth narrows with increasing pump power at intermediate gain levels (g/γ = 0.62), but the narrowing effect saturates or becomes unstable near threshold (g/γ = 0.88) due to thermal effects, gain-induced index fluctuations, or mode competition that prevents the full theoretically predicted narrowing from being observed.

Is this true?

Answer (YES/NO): NO